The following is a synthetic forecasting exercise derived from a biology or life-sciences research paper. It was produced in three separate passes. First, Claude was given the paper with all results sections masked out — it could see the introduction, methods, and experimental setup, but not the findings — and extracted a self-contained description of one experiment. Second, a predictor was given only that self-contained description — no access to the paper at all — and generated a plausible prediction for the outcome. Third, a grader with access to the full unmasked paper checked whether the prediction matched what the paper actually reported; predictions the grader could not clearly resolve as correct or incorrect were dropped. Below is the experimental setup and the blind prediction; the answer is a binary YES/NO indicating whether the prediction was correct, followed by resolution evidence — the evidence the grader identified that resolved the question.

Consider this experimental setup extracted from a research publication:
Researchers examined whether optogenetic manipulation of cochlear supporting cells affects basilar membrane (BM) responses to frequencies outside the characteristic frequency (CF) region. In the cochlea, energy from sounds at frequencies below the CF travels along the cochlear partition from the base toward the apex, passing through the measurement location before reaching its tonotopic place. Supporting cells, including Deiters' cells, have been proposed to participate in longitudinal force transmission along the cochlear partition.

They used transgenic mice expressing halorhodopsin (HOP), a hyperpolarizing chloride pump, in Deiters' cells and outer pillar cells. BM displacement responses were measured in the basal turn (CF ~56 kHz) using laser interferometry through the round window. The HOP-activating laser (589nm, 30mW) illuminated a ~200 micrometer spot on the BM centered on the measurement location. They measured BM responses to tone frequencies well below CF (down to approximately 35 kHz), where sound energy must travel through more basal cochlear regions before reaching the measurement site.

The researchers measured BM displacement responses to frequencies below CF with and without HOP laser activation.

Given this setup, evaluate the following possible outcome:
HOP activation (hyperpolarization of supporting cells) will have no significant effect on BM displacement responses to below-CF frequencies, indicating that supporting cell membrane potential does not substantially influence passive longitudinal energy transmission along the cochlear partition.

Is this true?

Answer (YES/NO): NO